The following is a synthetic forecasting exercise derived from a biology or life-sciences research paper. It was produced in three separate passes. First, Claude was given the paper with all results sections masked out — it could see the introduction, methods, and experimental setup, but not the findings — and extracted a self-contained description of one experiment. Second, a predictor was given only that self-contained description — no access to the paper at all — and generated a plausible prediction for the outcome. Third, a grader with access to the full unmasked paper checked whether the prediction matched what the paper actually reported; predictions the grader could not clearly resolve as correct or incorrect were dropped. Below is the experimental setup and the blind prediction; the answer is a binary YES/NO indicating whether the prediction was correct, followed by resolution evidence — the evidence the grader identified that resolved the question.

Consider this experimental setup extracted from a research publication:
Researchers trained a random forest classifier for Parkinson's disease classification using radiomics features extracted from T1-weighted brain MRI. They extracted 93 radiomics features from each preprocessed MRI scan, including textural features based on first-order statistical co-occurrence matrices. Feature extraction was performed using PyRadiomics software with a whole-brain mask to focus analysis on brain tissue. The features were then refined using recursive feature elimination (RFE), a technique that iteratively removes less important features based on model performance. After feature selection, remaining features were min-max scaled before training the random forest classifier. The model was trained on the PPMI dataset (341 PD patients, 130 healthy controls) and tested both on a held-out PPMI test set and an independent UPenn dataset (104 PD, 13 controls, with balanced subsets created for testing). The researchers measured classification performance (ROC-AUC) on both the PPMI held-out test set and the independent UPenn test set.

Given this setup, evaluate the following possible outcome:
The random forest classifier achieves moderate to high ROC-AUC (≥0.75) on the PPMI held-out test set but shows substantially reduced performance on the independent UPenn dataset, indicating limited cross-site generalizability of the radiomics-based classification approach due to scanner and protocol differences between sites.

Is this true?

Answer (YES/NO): NO